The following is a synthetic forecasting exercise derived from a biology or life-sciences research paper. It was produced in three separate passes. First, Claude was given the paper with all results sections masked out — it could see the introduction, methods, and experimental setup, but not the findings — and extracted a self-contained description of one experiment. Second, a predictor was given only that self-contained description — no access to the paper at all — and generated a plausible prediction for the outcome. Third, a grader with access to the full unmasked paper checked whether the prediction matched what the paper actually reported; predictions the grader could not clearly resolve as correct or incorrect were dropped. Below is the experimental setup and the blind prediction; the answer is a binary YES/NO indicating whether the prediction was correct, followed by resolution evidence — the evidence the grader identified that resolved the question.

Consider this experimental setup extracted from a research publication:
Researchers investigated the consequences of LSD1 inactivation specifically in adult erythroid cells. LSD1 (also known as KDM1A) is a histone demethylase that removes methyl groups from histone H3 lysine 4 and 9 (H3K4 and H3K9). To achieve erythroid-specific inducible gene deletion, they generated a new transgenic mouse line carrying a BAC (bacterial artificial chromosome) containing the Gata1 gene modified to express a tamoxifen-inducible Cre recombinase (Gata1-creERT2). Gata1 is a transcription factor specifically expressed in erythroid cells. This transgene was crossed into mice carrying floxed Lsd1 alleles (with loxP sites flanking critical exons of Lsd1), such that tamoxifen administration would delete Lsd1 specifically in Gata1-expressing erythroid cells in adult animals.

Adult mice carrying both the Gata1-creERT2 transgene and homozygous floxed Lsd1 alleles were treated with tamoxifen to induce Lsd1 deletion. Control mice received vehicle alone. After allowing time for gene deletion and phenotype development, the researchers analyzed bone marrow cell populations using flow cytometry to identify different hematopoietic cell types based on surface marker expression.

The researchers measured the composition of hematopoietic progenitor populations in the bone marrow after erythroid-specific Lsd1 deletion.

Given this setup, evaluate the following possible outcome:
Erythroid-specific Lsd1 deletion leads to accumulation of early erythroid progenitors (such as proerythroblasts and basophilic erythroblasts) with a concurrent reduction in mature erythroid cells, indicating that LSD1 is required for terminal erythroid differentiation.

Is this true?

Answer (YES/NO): NO